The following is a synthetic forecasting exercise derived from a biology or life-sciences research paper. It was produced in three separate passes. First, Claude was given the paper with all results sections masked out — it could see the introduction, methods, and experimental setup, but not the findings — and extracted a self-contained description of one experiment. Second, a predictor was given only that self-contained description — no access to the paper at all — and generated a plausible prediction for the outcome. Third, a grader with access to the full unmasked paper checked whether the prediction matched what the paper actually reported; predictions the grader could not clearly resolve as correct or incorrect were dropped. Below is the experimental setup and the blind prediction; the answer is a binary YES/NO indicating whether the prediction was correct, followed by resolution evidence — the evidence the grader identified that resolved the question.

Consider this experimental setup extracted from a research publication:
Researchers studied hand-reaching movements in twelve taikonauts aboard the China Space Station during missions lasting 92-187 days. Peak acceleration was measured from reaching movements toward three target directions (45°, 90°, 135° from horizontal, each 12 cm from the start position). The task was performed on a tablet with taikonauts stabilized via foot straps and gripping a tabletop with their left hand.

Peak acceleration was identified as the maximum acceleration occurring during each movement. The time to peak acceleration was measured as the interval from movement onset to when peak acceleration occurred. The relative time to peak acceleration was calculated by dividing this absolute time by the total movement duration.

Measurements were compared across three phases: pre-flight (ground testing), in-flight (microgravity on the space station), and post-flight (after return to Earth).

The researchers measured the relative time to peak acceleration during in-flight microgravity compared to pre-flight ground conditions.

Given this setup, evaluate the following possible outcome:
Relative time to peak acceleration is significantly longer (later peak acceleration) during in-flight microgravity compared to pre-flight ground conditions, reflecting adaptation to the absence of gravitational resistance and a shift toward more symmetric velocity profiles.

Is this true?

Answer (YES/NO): NO